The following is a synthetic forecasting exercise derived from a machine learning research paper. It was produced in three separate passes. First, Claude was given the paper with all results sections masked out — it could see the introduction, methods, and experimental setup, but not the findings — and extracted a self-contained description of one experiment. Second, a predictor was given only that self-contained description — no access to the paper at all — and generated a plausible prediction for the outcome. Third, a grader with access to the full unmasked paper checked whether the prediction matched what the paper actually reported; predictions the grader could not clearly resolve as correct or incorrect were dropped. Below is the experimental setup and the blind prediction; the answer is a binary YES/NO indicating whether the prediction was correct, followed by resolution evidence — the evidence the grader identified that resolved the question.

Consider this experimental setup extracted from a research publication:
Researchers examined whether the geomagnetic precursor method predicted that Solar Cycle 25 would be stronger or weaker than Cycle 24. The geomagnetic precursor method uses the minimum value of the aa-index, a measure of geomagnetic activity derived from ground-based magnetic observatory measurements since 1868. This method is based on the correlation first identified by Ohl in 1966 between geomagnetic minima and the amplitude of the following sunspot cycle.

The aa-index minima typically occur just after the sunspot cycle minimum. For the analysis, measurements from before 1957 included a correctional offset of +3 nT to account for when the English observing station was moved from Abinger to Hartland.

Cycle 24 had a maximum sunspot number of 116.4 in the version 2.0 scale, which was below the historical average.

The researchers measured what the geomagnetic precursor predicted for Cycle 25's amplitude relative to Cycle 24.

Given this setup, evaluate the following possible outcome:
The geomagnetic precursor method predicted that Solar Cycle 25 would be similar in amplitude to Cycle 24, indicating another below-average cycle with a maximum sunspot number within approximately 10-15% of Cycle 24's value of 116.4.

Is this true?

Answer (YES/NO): NO